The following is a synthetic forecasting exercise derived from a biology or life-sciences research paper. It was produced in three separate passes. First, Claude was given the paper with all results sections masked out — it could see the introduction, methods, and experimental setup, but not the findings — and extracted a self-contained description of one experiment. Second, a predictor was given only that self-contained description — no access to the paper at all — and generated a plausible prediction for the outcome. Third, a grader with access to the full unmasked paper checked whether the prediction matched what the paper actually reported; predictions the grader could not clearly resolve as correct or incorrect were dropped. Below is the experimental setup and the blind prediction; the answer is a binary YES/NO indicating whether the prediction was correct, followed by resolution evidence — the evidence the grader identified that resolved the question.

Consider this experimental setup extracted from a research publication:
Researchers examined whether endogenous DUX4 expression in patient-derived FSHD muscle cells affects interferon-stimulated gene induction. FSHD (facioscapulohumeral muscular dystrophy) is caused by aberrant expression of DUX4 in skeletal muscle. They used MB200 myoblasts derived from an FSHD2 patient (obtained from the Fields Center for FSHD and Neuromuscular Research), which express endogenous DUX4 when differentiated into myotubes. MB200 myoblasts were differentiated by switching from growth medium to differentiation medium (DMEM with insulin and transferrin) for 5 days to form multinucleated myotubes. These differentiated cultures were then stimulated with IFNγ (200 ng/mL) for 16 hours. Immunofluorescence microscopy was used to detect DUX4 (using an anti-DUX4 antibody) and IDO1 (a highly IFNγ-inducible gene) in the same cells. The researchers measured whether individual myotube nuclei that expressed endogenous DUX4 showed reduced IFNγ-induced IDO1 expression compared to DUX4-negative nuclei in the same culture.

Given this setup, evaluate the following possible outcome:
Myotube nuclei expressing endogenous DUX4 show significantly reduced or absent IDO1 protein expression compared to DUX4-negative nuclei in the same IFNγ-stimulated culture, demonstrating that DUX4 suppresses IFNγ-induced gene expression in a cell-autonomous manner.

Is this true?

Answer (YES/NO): YES